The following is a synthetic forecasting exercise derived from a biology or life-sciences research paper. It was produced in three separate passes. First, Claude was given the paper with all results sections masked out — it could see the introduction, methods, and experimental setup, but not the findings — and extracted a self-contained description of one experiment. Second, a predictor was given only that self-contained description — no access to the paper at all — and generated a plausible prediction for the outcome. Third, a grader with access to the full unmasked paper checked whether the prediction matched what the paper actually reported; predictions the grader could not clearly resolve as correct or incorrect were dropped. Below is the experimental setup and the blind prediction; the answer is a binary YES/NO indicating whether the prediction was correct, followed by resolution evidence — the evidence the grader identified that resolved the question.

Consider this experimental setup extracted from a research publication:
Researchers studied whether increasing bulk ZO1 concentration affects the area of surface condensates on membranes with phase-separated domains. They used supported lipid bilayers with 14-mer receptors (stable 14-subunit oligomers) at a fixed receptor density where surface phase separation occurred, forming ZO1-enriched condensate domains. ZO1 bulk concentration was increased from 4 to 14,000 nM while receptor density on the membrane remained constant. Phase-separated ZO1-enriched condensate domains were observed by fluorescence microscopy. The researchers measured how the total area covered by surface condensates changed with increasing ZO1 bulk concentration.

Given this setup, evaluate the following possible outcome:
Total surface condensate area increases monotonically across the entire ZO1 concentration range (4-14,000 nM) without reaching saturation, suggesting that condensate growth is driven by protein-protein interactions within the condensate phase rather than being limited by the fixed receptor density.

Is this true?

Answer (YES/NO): NO